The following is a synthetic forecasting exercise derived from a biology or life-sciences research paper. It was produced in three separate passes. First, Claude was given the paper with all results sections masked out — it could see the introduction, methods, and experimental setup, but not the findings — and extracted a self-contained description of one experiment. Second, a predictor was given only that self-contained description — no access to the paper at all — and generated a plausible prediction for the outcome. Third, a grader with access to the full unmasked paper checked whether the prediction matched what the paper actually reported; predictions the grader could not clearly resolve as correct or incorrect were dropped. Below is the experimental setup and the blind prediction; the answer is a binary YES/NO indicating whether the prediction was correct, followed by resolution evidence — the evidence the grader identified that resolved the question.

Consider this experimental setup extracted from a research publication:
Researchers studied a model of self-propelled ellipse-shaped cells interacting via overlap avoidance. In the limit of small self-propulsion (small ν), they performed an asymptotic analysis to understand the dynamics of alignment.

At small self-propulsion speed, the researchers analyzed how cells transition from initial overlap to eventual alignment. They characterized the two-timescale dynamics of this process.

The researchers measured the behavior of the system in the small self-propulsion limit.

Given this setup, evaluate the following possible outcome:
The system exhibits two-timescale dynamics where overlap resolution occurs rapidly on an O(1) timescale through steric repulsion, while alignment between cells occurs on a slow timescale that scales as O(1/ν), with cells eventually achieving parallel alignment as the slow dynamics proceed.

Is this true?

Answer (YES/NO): YES